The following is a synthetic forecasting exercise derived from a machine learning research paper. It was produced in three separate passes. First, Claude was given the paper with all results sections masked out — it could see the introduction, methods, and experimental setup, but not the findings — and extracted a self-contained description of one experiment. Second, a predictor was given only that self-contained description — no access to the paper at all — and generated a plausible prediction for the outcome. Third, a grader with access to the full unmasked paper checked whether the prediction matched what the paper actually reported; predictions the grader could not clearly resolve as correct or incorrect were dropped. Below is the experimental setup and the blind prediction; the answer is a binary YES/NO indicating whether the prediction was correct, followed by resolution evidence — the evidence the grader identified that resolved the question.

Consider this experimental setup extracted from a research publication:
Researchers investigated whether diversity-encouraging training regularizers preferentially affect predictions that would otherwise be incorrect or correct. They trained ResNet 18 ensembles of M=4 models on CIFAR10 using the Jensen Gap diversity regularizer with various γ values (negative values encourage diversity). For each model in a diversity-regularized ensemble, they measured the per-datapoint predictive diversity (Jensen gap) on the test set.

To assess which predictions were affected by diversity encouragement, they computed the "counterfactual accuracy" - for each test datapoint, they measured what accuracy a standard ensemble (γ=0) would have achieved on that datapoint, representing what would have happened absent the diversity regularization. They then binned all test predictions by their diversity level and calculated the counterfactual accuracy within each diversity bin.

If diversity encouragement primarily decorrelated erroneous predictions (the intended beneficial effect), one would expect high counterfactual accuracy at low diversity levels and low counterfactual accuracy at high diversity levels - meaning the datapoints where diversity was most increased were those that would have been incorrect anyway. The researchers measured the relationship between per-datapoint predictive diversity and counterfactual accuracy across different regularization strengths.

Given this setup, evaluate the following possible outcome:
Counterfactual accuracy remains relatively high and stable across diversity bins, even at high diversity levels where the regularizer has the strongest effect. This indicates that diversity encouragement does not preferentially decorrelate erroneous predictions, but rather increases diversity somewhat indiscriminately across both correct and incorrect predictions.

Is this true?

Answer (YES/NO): YES